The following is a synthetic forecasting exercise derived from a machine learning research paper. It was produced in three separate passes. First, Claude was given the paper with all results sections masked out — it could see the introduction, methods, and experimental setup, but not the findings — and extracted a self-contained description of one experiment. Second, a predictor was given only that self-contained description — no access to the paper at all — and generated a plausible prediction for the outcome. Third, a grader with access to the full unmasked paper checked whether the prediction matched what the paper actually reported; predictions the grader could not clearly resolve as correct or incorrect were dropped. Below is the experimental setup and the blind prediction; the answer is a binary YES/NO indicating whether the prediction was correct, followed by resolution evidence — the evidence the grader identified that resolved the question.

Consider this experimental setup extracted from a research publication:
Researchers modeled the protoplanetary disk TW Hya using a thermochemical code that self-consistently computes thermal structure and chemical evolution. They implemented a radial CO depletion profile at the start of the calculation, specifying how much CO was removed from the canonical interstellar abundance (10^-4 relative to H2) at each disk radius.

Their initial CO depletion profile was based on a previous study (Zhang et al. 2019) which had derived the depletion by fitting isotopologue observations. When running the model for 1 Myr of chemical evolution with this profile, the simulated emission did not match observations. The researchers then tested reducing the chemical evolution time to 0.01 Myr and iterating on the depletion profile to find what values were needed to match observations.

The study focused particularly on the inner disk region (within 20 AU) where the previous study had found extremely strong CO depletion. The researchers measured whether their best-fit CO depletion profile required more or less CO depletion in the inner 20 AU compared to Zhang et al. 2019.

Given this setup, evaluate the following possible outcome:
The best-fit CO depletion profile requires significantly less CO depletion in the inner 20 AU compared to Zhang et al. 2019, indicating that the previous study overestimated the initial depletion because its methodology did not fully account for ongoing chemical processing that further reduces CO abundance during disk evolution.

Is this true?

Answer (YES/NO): YES